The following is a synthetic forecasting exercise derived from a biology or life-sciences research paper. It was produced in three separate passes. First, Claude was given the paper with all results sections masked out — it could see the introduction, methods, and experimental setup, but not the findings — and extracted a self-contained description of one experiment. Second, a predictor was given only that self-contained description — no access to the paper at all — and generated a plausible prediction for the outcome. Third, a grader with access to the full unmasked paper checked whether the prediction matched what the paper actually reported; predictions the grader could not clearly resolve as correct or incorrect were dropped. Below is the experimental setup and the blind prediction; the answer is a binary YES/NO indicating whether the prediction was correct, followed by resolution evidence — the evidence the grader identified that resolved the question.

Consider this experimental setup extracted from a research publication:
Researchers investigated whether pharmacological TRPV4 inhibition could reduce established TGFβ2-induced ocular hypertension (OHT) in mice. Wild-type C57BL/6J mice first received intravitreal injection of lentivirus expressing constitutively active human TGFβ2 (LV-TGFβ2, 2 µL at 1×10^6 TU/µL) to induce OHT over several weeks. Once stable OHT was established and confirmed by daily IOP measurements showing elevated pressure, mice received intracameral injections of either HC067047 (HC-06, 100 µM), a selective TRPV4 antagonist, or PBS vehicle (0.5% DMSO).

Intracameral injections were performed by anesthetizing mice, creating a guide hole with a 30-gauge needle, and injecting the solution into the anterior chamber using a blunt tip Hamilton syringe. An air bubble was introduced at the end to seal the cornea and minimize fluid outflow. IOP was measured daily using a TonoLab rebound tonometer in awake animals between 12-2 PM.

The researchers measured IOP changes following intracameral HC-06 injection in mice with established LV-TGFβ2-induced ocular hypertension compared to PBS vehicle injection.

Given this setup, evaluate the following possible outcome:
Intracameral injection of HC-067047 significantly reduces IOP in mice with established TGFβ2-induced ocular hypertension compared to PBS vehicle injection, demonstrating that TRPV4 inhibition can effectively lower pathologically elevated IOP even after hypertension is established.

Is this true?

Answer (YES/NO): YES